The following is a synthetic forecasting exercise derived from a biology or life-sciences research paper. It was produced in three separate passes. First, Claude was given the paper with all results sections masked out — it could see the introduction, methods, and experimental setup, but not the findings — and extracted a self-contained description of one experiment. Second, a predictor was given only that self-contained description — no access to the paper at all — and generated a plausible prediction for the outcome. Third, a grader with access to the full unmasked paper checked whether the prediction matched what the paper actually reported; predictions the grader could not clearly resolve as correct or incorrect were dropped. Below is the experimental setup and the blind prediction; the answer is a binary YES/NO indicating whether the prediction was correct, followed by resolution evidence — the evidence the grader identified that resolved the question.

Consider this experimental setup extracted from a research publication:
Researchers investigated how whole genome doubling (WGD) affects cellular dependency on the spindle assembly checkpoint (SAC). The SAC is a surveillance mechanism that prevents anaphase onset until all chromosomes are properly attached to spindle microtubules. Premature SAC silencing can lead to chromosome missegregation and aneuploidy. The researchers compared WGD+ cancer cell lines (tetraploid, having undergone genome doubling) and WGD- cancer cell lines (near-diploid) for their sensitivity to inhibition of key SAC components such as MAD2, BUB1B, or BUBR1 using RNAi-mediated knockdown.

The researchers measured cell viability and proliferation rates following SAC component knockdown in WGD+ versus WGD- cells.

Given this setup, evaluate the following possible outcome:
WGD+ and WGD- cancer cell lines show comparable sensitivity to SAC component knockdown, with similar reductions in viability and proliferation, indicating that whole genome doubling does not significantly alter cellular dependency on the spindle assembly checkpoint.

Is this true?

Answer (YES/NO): NO